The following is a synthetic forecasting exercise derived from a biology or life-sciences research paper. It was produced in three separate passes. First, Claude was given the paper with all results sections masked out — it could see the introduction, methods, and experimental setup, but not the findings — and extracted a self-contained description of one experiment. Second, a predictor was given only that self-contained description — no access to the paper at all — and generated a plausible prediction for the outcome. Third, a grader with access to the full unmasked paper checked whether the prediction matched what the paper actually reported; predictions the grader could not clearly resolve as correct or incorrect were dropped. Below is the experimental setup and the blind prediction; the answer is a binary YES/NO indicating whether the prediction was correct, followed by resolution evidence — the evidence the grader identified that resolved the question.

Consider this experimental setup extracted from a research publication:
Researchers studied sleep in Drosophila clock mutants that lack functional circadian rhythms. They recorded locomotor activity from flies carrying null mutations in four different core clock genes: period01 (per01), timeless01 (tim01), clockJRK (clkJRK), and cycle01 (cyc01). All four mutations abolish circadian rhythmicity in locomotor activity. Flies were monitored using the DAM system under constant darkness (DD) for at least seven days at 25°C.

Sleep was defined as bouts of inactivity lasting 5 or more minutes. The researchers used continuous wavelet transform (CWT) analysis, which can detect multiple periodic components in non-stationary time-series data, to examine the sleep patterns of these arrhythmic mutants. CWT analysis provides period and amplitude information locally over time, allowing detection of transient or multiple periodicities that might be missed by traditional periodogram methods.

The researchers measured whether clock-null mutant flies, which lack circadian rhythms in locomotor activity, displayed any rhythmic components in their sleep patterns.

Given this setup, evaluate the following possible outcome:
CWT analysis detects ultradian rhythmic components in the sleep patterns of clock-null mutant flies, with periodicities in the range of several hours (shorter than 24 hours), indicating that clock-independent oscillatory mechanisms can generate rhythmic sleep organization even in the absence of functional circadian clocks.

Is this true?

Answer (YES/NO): YES